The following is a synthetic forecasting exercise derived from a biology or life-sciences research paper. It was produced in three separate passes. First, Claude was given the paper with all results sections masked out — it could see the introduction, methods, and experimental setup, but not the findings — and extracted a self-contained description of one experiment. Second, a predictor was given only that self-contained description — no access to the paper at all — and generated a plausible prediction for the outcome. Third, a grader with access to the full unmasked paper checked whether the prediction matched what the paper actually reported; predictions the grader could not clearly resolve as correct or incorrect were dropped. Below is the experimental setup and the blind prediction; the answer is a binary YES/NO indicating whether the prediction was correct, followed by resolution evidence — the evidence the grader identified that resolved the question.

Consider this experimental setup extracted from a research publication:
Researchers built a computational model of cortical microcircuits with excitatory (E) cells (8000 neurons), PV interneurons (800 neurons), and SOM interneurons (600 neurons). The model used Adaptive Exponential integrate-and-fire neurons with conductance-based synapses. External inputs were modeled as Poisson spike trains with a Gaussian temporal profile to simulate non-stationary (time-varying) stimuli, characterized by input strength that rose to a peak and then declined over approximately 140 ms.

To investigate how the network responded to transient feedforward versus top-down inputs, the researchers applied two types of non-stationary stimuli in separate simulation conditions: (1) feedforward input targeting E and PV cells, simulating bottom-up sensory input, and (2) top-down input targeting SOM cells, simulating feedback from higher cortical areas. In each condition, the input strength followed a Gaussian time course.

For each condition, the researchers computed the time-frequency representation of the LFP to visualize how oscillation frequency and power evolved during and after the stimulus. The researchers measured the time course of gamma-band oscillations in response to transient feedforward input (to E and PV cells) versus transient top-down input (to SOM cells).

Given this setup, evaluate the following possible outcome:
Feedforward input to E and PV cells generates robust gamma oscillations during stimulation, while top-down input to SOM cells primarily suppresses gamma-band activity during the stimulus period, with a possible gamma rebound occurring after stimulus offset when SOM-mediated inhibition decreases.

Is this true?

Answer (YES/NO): NO